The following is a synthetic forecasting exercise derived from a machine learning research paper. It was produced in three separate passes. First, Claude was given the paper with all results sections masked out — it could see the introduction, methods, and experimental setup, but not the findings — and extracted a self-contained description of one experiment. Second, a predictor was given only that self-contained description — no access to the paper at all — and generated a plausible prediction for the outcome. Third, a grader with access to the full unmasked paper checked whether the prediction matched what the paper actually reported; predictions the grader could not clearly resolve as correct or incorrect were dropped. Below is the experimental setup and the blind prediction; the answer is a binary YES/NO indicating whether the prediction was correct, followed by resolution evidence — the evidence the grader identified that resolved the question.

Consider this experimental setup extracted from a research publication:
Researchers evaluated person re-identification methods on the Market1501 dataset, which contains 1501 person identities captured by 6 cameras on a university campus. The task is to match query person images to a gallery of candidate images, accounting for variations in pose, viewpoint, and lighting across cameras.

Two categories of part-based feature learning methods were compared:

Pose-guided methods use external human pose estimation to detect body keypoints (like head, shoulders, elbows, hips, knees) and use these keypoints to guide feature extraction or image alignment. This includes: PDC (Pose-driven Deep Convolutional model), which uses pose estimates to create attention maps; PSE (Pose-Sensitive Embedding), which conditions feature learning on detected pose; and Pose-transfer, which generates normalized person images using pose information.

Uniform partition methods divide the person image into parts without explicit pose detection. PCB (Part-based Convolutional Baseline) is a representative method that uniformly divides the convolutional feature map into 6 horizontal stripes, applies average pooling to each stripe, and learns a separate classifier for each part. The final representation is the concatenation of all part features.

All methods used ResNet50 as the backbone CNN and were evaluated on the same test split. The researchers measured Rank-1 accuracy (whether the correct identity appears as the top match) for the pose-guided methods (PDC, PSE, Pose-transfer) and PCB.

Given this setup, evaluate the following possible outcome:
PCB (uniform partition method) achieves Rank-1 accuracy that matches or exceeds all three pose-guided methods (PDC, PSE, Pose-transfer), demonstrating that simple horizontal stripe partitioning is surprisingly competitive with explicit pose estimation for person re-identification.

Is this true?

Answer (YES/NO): YES